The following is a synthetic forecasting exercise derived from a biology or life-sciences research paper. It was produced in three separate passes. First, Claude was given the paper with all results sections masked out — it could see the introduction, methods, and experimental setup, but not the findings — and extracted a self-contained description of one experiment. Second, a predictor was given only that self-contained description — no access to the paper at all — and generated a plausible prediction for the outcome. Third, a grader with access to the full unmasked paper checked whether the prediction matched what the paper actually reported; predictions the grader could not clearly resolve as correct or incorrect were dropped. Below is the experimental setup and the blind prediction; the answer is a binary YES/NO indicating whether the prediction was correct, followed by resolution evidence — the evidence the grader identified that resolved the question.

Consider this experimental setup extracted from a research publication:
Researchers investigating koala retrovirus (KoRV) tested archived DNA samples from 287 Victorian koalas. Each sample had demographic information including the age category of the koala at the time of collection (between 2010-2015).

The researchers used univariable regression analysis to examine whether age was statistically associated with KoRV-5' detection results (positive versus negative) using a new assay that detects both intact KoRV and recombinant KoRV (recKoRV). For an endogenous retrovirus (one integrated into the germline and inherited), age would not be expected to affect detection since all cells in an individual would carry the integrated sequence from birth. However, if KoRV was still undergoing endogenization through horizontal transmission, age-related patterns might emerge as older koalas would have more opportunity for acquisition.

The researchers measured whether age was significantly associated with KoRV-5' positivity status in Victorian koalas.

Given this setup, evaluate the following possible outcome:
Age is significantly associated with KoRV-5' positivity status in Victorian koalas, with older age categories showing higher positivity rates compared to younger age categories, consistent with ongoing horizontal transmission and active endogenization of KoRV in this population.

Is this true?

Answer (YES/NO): NO